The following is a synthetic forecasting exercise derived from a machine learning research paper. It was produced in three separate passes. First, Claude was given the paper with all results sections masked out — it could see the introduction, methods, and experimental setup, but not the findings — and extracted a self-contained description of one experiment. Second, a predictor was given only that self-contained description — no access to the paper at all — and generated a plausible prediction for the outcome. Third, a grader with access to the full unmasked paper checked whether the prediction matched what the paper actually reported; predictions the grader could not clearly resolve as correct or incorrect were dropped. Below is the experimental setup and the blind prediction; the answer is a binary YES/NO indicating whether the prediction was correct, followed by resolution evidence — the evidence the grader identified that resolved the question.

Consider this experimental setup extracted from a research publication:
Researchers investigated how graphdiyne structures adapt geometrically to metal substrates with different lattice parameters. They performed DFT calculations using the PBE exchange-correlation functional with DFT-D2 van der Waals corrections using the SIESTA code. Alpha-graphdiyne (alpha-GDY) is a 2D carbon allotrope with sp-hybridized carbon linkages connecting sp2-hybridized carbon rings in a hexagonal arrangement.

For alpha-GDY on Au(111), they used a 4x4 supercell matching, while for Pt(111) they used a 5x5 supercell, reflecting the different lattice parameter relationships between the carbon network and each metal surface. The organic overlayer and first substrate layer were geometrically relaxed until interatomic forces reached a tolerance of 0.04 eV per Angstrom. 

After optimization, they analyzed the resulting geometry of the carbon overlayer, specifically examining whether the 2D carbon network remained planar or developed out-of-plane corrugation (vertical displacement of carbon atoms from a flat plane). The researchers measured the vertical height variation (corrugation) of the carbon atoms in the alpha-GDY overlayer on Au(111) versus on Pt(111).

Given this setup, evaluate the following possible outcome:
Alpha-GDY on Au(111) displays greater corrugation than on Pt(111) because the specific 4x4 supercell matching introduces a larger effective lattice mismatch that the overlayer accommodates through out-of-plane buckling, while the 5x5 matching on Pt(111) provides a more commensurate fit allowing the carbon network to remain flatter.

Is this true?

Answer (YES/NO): NO